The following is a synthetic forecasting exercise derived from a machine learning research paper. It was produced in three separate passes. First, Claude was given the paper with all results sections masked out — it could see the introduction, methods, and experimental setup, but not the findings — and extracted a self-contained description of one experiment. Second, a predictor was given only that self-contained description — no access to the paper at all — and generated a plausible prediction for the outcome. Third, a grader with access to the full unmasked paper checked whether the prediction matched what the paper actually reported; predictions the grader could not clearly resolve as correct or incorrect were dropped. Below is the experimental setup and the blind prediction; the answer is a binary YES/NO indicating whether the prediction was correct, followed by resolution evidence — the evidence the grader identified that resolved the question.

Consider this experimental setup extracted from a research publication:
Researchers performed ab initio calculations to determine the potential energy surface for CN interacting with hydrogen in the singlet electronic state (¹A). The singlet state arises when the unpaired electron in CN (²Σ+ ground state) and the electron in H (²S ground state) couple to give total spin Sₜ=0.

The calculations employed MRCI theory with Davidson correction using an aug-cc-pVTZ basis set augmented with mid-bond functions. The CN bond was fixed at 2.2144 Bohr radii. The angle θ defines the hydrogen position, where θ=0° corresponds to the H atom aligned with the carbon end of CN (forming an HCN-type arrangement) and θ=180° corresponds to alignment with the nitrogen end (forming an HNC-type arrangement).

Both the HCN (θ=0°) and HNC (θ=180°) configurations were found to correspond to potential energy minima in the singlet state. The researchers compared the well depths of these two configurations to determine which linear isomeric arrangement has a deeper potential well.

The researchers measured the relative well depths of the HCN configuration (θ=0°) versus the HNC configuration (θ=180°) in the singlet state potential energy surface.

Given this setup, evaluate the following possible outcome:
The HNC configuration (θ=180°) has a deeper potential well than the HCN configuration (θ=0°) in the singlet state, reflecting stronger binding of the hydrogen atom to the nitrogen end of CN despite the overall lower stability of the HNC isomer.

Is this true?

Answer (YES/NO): NO